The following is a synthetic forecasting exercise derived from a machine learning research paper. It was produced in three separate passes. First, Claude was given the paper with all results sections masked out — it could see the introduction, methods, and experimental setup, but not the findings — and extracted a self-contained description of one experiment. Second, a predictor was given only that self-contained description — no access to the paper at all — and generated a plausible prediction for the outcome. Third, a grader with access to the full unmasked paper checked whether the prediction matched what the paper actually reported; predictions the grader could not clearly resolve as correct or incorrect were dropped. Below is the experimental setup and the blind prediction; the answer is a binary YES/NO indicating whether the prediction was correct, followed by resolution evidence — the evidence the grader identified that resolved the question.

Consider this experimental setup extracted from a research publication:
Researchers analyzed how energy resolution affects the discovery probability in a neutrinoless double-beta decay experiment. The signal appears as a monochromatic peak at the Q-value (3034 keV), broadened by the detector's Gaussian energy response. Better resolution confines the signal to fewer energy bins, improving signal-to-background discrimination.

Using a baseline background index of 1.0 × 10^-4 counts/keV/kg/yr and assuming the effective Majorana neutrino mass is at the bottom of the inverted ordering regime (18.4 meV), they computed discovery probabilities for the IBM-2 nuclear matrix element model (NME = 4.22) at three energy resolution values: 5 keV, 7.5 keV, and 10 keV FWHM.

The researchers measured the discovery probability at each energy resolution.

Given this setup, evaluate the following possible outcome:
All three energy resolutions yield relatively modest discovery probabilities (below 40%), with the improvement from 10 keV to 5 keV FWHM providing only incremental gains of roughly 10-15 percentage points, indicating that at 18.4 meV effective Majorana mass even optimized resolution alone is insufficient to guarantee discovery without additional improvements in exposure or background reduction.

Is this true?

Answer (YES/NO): NO